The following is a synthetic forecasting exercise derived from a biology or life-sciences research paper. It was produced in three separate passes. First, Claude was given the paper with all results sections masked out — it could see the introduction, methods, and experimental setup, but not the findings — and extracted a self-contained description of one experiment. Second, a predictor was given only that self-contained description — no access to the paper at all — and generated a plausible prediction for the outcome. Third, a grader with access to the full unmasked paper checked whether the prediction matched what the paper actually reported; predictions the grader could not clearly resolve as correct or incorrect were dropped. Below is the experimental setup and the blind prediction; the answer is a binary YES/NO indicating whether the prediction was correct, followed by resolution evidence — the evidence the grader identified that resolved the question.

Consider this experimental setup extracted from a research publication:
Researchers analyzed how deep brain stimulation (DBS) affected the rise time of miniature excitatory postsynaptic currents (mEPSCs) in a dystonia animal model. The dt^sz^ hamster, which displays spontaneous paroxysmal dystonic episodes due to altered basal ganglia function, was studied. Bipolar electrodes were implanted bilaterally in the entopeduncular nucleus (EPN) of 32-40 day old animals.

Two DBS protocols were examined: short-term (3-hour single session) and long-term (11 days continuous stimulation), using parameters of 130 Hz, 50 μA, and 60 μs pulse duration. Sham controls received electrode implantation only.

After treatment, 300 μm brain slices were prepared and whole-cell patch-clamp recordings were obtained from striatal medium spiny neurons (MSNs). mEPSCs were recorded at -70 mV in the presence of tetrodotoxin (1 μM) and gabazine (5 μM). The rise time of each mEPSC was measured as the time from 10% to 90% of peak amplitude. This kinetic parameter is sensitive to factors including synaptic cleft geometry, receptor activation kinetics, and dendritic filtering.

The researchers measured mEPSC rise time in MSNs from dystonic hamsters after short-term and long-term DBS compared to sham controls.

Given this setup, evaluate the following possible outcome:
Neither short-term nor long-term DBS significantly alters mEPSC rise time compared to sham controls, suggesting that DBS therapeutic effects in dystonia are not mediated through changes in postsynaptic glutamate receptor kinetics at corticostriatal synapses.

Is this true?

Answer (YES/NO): YES